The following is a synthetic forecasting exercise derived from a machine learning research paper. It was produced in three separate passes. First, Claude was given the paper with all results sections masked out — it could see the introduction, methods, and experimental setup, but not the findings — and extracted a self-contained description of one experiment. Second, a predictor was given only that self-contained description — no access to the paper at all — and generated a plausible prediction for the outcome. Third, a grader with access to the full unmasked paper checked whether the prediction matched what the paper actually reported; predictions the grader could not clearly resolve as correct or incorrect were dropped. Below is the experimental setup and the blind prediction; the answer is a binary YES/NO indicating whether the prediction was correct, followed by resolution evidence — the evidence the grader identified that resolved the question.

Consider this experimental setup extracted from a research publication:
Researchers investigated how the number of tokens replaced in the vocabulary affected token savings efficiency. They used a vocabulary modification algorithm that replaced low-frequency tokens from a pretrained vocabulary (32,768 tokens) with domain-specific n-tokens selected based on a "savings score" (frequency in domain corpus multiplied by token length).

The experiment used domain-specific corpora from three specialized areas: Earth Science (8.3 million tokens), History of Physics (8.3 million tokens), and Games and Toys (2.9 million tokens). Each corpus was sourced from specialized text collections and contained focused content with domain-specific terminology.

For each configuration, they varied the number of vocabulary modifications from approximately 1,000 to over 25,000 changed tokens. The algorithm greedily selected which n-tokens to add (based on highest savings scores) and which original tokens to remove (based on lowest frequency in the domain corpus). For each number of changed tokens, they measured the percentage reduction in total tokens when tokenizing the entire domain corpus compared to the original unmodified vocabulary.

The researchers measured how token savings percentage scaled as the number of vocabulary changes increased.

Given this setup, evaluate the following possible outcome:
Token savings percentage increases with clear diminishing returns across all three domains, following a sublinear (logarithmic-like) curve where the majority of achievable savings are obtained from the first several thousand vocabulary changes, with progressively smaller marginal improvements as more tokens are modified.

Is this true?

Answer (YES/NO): YES